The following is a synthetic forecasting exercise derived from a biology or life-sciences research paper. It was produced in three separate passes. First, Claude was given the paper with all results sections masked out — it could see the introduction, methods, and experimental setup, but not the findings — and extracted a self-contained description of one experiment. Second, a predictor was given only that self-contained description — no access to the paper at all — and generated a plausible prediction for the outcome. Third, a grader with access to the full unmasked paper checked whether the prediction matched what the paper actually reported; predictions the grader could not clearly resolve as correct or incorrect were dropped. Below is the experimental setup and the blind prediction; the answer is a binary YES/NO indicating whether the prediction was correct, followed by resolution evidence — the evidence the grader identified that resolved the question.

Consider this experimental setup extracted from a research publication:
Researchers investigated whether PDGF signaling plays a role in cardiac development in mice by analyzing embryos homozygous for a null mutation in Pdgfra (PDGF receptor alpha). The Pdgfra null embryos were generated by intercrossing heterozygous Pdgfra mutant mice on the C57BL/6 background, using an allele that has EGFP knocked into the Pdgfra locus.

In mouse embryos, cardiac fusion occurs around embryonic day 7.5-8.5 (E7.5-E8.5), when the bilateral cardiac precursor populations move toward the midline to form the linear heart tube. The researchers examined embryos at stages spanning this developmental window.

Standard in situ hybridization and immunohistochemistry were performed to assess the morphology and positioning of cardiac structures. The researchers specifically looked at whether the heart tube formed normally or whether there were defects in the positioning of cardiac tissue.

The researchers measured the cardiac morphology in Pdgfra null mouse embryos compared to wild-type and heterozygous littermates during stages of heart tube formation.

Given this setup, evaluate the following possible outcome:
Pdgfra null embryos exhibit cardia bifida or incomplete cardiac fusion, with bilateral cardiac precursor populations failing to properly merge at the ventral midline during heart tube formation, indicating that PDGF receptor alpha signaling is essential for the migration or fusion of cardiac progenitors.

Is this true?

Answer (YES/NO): YES